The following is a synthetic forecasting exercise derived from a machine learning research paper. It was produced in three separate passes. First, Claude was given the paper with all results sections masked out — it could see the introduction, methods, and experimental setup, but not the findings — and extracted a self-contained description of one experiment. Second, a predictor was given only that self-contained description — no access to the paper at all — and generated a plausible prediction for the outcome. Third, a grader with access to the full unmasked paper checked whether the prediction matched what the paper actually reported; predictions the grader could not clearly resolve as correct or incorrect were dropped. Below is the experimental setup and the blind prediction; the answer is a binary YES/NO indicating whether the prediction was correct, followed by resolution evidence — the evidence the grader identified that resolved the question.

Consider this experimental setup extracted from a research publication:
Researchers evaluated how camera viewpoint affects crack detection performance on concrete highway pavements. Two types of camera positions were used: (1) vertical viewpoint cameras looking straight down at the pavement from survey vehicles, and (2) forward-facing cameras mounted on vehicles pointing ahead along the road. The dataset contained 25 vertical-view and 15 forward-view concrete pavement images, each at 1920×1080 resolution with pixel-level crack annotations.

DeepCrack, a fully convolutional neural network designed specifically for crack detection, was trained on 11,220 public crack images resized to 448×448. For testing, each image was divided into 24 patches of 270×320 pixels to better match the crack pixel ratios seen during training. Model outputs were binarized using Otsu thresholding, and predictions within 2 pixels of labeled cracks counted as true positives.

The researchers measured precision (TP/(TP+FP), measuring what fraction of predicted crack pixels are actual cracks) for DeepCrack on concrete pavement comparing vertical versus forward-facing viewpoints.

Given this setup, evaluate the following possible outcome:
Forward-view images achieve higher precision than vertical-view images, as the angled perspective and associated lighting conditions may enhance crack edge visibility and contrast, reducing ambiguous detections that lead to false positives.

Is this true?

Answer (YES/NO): NO